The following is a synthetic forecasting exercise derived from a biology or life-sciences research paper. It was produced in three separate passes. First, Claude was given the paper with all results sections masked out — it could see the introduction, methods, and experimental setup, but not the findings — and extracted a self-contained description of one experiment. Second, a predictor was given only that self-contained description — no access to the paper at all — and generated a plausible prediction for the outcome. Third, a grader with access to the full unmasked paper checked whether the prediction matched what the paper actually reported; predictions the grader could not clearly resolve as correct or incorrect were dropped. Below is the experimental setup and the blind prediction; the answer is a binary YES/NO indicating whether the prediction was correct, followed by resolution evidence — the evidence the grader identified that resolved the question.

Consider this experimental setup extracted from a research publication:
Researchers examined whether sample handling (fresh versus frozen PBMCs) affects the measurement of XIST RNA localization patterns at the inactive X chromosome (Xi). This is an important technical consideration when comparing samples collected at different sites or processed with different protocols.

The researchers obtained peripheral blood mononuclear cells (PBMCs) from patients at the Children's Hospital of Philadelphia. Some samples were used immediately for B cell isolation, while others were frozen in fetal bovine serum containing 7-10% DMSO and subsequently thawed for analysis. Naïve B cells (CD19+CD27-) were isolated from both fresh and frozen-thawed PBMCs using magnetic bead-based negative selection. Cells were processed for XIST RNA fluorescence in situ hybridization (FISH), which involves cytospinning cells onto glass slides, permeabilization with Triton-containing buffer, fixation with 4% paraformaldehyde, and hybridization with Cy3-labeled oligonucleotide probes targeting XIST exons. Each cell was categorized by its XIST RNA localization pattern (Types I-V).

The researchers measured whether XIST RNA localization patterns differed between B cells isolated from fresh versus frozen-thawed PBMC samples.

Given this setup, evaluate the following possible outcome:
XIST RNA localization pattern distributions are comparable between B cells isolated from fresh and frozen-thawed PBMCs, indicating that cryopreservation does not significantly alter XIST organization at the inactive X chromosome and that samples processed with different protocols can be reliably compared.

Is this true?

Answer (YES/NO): YES